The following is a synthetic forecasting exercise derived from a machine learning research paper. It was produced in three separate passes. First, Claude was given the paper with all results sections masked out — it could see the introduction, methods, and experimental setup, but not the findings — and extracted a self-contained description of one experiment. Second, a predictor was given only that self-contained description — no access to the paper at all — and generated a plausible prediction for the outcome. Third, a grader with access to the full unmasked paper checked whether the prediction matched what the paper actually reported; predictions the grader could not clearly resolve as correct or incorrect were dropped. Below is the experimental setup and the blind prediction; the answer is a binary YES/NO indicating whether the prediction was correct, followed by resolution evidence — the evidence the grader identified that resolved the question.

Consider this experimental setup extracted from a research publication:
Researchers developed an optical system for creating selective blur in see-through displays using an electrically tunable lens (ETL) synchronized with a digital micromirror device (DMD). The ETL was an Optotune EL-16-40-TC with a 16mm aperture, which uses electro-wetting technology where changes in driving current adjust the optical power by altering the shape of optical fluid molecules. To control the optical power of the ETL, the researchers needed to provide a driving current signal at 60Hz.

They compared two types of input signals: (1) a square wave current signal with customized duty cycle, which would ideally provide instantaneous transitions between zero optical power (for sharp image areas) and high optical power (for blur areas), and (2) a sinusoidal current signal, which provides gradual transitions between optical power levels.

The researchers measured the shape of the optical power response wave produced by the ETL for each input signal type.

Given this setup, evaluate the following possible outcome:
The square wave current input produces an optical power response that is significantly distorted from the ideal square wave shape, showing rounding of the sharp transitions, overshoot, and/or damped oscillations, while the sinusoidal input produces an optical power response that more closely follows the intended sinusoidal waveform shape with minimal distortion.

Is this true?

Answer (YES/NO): YES